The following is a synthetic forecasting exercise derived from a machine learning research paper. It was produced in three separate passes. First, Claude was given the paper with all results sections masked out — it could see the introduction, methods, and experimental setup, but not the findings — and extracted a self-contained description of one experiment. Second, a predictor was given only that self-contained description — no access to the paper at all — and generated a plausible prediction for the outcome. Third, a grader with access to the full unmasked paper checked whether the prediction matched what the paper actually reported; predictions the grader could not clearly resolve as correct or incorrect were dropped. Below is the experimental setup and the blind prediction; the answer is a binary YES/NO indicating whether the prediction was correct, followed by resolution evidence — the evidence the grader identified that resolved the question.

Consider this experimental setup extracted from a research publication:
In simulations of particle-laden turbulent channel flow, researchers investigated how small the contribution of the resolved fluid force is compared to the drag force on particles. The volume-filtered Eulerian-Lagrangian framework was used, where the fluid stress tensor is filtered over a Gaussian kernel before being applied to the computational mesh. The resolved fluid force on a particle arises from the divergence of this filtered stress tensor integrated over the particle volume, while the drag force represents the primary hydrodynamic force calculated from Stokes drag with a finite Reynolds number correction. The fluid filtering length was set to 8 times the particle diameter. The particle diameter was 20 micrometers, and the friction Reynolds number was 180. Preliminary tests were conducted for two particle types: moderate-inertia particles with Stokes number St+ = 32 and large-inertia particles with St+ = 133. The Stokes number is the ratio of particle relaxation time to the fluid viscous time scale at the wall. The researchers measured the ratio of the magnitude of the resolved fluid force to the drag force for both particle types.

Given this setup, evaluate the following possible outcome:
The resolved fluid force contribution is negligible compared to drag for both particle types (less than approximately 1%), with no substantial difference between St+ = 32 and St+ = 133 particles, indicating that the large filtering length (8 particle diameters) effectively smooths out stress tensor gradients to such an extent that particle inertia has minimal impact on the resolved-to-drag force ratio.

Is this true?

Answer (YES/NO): NO